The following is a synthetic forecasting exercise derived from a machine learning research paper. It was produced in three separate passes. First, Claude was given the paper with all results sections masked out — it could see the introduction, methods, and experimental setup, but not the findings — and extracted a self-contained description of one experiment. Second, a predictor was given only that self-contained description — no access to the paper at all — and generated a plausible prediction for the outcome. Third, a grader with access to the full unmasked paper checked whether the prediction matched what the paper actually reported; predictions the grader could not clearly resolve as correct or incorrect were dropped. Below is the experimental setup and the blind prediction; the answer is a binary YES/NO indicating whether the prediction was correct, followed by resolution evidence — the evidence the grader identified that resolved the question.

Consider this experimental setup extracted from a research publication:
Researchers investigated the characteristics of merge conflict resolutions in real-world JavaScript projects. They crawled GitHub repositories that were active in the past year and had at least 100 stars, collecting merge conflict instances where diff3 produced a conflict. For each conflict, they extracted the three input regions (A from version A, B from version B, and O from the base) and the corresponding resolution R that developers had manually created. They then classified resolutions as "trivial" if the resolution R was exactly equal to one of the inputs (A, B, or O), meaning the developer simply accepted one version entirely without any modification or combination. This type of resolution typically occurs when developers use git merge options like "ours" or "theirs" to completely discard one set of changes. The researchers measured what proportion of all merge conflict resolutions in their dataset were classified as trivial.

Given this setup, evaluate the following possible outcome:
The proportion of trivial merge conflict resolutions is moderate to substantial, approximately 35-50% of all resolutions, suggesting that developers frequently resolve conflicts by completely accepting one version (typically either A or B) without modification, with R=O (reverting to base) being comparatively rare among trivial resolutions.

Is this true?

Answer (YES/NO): NO